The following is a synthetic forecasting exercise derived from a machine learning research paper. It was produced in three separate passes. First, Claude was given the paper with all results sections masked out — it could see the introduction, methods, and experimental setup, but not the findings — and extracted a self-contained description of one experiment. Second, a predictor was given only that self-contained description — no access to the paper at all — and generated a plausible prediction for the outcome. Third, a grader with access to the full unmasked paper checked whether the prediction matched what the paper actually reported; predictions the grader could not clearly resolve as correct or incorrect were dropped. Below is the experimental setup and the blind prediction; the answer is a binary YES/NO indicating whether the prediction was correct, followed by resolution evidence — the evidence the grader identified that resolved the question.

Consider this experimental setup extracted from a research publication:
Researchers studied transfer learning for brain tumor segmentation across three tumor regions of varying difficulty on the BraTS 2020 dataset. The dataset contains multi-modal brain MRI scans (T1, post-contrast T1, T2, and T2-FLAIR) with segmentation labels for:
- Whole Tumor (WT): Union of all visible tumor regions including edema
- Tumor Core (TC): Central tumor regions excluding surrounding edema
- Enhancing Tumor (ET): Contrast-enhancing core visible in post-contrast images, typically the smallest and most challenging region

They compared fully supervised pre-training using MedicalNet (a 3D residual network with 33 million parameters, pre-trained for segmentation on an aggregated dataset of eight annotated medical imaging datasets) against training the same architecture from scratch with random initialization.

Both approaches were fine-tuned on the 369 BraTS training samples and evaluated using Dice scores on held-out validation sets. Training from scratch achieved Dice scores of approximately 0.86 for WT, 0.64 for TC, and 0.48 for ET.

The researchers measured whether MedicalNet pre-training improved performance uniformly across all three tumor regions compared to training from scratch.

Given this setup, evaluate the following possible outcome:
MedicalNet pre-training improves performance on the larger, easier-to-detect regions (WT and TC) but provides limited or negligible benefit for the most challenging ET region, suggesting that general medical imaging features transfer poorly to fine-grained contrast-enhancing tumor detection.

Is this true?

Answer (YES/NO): NO